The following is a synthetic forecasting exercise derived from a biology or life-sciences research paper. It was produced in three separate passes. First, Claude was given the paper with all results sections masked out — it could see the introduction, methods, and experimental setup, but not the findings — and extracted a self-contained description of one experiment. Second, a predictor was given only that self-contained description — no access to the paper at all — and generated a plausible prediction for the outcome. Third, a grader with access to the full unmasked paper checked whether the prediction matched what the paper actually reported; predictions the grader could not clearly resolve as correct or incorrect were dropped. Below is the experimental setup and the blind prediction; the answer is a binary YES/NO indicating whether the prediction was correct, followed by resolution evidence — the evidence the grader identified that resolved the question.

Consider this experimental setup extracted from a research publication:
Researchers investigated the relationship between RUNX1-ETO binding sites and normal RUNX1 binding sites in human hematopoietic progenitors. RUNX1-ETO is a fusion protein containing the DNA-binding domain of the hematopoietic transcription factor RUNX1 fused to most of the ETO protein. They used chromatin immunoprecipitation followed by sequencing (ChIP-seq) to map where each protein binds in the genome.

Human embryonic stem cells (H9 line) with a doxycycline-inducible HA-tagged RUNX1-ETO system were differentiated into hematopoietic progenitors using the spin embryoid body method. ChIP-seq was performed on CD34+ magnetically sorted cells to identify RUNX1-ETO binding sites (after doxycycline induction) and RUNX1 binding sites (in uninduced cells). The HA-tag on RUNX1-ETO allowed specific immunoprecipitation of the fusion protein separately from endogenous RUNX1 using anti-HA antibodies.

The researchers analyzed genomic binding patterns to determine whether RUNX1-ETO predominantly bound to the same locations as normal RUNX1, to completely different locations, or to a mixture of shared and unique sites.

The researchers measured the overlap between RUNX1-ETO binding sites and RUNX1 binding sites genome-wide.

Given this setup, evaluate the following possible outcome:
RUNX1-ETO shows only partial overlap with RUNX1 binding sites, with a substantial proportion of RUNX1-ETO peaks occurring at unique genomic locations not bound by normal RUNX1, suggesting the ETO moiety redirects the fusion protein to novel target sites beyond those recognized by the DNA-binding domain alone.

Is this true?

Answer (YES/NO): NO